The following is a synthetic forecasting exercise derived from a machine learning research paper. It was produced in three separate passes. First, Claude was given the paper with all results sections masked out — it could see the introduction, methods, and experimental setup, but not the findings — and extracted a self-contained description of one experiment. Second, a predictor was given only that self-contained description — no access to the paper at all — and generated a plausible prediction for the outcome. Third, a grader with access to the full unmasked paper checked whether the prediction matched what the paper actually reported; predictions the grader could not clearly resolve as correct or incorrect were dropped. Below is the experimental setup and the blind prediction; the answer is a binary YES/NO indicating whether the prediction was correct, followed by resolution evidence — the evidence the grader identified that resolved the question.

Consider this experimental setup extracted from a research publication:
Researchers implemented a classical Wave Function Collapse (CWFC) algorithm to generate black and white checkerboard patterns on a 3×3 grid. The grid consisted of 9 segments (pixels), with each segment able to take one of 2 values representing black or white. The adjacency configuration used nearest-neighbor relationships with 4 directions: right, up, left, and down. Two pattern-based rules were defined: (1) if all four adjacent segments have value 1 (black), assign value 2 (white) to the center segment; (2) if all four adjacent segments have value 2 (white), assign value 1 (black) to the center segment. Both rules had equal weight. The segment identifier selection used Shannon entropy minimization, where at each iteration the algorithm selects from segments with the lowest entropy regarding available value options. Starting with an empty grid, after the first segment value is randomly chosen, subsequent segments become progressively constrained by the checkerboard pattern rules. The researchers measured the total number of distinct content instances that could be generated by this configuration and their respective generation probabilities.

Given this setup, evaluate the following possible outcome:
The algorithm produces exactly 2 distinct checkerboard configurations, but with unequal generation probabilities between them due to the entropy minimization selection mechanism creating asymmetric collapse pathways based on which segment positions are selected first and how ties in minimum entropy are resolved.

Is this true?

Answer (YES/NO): NO